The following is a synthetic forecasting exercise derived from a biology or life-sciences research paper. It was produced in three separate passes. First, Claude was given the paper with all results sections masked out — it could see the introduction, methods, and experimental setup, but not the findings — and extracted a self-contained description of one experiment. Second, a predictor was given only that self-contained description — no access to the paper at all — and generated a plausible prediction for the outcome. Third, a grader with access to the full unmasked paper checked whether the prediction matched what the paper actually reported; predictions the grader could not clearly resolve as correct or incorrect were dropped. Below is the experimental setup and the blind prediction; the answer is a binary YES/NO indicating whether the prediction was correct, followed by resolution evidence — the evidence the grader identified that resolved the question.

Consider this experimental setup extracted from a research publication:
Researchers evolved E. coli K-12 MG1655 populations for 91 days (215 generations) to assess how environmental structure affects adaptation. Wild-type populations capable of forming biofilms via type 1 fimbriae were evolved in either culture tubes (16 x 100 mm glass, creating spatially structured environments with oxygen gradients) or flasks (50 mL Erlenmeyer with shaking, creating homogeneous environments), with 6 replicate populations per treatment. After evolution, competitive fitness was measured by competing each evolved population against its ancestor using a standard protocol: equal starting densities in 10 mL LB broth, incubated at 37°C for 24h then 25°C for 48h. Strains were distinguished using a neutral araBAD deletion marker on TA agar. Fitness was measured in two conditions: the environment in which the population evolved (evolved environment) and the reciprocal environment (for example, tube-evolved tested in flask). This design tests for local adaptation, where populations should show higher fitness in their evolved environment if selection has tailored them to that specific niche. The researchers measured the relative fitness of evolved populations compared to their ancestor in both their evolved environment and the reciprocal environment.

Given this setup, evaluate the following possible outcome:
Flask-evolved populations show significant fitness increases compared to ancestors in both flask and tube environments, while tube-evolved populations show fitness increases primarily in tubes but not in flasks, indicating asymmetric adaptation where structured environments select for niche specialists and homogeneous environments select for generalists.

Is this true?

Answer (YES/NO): NO